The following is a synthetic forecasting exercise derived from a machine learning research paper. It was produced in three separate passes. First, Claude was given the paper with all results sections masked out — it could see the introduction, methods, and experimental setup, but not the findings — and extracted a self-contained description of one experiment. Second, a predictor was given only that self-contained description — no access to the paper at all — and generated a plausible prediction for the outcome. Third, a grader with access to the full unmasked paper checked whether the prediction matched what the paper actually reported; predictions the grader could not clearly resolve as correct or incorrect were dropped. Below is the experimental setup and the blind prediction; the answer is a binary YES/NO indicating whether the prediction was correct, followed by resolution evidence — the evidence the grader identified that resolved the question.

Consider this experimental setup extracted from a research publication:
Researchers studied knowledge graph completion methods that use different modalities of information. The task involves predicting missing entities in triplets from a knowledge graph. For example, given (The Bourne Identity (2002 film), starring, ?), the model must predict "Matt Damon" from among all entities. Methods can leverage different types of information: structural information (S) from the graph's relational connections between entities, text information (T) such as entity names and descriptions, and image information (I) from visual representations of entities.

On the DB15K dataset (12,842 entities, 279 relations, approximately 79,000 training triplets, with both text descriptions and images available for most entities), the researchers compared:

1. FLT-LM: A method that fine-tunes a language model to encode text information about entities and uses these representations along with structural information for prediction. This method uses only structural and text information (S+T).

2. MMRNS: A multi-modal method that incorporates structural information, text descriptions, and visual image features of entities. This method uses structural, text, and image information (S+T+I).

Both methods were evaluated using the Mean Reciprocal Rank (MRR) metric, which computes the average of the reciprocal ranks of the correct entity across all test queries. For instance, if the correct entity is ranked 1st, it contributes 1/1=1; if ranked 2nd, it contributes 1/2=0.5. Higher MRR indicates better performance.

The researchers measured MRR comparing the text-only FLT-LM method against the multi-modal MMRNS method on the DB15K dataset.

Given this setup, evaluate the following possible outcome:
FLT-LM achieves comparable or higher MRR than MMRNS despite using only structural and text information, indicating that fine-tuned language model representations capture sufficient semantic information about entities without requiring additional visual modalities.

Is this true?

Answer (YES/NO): YES